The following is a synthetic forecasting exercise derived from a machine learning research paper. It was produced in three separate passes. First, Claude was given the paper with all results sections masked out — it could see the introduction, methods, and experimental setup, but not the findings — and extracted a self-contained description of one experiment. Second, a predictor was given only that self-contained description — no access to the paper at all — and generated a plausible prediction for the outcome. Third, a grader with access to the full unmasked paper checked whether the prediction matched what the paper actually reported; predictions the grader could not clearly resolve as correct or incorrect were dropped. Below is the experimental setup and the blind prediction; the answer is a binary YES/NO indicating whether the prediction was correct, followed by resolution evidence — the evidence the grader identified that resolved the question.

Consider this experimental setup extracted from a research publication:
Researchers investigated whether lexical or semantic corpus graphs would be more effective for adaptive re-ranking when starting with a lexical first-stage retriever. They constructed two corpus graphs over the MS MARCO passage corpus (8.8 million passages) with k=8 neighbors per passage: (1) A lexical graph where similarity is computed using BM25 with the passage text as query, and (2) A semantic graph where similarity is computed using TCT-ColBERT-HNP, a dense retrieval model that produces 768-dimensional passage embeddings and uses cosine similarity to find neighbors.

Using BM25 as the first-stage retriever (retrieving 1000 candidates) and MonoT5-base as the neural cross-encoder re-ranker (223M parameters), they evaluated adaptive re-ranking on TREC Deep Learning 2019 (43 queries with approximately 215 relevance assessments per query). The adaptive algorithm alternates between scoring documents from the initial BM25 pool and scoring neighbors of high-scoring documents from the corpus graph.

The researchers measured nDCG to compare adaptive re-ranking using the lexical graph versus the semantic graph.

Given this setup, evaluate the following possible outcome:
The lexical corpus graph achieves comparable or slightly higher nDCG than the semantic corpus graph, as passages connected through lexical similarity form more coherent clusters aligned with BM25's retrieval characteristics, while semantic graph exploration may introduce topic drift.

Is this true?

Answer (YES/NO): NO